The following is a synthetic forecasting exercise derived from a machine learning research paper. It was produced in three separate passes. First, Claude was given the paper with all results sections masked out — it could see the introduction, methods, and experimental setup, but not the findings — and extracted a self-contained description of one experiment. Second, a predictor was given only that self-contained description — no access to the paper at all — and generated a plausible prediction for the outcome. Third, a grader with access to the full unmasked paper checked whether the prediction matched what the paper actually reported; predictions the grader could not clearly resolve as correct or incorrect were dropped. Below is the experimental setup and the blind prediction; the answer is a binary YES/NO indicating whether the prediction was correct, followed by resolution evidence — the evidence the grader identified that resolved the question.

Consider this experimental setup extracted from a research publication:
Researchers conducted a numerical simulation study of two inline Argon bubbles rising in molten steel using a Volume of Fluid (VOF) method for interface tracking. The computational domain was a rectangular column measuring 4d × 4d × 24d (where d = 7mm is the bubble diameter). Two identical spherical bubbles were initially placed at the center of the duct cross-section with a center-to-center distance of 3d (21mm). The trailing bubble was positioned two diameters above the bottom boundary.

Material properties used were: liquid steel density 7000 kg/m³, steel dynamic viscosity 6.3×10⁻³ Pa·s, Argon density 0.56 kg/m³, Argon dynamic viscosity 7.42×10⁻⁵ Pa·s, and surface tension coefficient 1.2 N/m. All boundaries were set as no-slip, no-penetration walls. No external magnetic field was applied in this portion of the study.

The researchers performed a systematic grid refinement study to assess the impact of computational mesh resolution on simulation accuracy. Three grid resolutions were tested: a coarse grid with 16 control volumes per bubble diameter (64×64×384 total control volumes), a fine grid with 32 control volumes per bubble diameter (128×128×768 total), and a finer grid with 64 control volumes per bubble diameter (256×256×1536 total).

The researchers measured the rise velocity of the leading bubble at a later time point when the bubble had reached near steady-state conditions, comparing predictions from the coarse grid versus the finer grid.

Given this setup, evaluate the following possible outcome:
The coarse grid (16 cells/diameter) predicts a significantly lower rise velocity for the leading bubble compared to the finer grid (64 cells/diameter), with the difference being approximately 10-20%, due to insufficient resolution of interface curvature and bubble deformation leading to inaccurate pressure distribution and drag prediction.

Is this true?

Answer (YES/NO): NO